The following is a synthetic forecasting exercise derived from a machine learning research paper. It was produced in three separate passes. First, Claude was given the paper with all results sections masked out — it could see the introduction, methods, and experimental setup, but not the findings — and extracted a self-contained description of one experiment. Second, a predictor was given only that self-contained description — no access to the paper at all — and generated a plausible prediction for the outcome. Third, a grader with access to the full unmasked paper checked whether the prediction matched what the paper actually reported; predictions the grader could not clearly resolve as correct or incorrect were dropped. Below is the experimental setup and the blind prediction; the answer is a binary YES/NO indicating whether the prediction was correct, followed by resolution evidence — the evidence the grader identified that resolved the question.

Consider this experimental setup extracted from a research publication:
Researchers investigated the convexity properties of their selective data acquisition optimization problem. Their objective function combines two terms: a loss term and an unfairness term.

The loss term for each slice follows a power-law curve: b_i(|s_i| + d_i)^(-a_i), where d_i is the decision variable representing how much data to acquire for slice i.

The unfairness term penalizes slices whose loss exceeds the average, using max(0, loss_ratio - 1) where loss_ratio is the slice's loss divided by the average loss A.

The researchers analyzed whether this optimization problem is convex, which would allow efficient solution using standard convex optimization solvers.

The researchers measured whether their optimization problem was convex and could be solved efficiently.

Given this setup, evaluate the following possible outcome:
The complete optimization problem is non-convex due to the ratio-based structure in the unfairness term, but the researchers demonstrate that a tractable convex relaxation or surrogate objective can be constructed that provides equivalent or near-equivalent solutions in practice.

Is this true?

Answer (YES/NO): NO